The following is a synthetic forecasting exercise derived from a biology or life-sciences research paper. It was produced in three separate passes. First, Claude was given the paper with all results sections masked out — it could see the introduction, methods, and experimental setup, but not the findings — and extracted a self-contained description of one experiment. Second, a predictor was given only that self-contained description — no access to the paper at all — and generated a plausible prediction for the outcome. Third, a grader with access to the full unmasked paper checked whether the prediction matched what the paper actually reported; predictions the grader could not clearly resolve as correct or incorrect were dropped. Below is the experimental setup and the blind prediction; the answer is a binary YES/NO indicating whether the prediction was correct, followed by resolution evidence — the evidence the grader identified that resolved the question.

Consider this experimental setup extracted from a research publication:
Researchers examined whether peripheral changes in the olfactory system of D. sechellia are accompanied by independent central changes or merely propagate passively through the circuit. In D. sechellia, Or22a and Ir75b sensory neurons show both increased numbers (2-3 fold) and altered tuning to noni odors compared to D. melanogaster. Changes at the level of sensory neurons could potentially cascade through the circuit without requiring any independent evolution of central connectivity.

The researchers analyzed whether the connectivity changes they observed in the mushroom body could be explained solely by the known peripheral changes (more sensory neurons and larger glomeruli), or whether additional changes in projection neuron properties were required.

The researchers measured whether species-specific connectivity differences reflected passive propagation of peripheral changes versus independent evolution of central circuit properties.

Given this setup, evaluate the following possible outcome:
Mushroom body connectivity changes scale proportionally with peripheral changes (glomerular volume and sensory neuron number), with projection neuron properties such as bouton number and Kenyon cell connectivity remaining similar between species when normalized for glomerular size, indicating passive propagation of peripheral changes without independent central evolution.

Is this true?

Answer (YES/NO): NO